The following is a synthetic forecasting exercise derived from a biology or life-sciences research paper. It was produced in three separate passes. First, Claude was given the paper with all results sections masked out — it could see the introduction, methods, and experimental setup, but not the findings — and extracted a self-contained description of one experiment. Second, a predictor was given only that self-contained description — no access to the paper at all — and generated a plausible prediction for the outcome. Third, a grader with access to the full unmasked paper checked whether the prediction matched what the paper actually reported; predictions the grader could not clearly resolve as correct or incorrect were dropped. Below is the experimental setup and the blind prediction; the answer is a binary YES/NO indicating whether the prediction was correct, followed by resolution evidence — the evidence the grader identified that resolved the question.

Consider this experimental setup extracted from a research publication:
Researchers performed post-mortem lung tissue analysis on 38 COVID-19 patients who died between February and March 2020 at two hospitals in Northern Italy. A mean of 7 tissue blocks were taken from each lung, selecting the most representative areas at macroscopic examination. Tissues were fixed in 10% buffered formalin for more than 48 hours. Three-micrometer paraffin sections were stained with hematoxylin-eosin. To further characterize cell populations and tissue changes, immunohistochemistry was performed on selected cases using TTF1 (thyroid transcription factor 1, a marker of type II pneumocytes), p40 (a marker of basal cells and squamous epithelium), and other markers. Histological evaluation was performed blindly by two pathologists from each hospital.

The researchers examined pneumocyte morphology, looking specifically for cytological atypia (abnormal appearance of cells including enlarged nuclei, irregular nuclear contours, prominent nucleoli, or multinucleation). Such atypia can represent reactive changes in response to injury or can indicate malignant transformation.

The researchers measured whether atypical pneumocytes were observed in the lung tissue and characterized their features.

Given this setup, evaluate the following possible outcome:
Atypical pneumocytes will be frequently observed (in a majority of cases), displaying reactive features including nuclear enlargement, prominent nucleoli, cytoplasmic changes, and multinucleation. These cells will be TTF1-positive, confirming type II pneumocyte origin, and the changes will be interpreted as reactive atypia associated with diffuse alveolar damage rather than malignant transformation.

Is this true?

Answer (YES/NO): NO